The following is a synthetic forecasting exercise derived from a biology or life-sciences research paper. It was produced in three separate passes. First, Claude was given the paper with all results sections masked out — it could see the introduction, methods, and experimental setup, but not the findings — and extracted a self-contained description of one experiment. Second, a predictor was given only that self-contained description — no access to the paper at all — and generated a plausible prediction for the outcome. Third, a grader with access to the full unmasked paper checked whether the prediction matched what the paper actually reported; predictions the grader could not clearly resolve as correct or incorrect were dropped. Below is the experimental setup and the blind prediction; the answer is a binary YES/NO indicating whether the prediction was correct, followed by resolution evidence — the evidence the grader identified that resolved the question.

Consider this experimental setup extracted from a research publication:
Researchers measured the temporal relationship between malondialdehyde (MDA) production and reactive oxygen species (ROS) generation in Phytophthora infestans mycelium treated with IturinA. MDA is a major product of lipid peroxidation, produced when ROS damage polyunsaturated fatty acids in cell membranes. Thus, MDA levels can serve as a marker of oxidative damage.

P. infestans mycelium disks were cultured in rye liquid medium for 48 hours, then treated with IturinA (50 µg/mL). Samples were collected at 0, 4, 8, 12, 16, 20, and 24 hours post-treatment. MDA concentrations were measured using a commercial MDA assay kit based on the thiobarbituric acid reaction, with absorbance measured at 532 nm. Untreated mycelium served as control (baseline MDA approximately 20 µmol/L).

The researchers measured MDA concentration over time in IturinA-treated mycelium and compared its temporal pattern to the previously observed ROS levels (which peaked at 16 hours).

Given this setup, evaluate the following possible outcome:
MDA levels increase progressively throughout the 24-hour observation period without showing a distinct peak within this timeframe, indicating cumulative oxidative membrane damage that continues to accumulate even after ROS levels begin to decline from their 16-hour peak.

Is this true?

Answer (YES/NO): NO